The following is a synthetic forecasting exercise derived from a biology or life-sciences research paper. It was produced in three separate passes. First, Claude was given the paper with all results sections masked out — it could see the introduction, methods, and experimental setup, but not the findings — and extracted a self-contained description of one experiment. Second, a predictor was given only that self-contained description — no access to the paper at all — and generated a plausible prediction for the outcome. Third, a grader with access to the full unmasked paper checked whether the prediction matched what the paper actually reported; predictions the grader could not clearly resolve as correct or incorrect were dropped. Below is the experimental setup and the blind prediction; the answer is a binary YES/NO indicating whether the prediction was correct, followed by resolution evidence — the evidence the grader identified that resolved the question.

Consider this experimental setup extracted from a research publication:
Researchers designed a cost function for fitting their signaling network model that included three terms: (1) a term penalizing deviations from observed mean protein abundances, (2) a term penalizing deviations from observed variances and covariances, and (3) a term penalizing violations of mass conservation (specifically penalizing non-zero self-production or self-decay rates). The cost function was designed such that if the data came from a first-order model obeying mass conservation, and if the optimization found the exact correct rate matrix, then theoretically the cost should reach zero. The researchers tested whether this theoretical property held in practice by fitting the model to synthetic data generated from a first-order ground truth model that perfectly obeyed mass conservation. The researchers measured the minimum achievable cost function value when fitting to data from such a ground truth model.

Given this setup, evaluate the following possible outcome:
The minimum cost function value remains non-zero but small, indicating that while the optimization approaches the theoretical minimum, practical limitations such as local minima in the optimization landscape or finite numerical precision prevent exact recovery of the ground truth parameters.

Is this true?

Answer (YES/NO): NO